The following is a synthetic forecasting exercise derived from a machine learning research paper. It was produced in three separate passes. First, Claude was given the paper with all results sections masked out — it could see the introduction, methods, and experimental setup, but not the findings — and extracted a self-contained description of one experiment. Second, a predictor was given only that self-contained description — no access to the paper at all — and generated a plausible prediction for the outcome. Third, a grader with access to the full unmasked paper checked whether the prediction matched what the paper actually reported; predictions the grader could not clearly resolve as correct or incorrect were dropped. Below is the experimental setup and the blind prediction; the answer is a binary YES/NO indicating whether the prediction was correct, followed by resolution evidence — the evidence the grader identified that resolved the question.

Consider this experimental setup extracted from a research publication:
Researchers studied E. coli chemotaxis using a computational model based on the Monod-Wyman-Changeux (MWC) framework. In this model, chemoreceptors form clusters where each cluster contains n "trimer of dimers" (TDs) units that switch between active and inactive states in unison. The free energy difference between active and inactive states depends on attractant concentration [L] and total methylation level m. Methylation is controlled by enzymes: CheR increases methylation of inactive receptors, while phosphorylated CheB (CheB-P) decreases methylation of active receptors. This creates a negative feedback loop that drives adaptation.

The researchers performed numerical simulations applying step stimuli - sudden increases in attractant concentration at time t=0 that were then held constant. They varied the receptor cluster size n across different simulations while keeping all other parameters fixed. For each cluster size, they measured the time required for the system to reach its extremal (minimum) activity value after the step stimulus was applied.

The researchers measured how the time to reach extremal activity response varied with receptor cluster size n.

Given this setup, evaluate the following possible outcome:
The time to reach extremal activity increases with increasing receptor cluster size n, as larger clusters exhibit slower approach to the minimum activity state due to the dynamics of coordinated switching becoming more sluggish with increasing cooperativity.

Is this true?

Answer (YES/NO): NO